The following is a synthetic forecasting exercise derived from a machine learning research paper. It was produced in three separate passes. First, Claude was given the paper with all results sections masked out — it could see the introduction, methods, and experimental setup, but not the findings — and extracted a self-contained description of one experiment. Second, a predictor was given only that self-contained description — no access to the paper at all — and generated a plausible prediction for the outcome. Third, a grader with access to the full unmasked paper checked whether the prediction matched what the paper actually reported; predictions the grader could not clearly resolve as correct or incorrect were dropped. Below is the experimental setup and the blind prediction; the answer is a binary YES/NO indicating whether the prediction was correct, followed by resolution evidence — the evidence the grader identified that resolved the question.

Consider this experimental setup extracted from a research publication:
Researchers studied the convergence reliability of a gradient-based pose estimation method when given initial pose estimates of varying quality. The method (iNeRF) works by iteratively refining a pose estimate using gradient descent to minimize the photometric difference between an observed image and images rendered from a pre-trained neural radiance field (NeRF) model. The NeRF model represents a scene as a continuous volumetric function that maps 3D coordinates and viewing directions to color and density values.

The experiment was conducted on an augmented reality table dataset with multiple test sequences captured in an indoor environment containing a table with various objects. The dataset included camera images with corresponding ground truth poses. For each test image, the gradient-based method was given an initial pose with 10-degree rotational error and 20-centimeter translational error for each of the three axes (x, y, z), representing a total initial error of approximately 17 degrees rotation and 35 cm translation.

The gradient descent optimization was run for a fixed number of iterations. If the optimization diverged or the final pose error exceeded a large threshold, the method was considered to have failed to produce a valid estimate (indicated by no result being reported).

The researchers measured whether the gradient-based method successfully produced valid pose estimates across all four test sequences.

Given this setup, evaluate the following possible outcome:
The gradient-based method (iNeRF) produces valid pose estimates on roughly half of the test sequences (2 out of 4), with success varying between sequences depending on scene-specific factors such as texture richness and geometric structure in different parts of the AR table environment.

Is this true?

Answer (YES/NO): NO